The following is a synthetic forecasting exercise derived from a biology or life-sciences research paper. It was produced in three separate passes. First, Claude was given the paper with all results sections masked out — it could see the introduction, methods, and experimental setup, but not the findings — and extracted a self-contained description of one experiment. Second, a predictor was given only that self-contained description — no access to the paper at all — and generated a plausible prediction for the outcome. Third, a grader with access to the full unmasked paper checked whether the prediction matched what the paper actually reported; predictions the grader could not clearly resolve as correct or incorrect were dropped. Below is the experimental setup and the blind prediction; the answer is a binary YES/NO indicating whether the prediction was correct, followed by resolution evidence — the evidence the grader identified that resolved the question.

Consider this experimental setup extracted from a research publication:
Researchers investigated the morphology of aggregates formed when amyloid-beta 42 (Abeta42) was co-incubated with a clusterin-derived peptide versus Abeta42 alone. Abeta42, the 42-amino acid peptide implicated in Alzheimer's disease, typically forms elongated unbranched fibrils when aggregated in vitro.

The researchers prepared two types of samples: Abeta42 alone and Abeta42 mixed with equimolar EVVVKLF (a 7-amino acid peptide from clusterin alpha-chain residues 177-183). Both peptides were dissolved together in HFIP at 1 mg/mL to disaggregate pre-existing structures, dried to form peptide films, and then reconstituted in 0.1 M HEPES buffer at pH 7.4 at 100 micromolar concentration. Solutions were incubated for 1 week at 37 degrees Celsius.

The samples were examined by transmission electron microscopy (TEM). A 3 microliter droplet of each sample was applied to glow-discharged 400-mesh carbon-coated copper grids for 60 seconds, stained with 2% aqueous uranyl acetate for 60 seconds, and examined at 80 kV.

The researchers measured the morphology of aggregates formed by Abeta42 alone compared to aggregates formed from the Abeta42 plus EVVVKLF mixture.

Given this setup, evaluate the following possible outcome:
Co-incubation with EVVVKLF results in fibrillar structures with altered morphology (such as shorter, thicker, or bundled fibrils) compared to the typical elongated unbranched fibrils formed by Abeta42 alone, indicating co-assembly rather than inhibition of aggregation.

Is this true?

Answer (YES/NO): NO